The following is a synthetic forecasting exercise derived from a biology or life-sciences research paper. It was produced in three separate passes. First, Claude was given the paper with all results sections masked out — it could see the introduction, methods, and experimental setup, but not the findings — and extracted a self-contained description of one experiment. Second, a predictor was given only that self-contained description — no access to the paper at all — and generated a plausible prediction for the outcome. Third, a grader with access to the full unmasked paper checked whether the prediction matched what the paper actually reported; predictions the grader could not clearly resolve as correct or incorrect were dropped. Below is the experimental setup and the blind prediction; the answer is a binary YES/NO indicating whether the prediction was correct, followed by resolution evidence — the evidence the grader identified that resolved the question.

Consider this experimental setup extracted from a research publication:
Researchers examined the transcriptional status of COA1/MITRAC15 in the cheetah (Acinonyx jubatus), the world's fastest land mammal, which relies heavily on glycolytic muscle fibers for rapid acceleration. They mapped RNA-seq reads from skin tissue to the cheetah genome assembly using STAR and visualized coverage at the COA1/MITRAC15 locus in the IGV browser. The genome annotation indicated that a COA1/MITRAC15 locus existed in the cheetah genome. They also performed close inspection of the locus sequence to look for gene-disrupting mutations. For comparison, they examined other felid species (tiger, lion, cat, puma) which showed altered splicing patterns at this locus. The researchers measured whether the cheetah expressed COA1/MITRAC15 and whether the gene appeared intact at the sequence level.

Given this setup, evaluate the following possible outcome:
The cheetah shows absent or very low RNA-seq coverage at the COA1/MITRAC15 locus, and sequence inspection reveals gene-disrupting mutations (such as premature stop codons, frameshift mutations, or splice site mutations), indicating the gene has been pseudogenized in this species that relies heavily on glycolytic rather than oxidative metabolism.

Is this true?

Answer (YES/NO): YES